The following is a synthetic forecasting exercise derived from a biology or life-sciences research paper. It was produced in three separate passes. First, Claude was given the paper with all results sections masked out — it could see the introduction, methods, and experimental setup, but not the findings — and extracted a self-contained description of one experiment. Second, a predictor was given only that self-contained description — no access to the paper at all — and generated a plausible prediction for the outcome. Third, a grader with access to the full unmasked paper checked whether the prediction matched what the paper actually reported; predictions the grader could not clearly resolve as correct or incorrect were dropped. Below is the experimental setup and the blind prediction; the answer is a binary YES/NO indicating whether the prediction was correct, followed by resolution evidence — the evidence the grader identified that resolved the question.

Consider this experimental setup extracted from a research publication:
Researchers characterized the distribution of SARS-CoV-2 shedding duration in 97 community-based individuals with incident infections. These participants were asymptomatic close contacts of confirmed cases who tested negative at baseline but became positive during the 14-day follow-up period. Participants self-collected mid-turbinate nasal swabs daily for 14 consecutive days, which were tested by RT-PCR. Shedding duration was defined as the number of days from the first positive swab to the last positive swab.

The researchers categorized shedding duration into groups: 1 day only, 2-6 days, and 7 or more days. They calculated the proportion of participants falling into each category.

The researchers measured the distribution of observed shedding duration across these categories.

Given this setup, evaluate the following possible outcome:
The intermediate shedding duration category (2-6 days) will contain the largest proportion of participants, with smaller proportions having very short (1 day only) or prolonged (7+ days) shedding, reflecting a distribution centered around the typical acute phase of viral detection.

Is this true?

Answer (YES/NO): NO